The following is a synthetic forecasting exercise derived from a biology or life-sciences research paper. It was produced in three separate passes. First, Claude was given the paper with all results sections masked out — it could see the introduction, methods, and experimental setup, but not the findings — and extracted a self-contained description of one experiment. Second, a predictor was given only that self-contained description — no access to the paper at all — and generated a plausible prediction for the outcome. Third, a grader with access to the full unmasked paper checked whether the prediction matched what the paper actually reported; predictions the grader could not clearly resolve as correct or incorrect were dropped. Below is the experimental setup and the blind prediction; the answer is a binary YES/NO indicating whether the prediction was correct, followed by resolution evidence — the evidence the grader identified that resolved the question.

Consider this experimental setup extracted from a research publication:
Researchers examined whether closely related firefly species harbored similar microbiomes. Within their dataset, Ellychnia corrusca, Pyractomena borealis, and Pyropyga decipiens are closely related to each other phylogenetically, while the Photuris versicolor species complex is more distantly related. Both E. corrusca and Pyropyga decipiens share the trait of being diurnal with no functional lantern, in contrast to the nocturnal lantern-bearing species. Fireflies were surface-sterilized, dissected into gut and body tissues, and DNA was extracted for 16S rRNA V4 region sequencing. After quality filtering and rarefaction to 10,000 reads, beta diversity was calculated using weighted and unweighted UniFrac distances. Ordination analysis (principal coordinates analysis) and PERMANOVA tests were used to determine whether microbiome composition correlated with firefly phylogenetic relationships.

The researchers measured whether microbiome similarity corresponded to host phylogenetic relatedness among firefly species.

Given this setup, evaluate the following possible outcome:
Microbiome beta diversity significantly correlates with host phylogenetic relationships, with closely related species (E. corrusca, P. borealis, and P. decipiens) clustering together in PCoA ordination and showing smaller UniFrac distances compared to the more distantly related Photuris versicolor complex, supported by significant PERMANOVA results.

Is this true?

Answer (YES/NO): NO